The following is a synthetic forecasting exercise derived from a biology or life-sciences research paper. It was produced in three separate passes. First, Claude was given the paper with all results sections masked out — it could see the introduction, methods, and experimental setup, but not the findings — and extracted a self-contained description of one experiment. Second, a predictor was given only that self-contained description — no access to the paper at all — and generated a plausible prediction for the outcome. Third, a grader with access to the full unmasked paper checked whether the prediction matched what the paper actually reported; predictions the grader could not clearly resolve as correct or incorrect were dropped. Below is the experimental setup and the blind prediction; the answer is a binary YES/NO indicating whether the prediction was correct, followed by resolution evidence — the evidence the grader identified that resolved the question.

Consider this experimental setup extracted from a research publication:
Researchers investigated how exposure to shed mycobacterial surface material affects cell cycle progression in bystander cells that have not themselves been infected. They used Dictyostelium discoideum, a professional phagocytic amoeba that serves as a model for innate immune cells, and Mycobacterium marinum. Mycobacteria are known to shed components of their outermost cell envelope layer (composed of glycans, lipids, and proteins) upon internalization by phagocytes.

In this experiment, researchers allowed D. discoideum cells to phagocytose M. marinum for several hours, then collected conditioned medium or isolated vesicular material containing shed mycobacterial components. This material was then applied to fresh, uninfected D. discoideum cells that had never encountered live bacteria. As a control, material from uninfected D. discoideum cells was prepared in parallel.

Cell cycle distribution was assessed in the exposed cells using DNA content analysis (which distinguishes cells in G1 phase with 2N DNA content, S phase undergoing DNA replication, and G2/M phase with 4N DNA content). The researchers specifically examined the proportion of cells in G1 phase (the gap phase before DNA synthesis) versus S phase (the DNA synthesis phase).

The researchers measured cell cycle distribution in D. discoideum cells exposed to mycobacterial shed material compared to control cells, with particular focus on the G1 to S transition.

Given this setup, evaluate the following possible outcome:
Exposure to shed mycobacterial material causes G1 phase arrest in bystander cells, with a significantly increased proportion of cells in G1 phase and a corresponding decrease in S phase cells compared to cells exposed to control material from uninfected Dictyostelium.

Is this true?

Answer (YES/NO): NO